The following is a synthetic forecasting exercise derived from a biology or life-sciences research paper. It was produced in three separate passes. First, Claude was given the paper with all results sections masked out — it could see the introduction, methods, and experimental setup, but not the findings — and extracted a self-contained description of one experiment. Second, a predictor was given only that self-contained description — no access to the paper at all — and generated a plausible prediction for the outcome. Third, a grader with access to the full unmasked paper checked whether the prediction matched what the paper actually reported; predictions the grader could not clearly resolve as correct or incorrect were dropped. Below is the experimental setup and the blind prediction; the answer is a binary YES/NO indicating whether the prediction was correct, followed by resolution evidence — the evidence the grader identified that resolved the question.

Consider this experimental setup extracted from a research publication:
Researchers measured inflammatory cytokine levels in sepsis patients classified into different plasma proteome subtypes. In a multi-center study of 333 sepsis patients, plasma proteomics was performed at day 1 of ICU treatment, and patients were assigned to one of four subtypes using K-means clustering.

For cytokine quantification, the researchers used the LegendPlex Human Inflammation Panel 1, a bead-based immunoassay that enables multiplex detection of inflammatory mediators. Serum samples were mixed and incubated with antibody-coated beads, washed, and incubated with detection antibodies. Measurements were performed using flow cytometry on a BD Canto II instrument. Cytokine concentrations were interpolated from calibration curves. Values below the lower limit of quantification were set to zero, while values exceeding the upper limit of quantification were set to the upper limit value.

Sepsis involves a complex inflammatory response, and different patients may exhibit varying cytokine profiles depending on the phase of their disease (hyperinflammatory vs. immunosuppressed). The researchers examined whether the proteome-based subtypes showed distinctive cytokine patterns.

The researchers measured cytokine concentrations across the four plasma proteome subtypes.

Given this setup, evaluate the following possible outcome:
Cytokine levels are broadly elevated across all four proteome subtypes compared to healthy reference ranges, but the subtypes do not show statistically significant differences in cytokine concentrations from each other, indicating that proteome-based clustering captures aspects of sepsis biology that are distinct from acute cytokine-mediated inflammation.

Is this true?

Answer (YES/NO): NO